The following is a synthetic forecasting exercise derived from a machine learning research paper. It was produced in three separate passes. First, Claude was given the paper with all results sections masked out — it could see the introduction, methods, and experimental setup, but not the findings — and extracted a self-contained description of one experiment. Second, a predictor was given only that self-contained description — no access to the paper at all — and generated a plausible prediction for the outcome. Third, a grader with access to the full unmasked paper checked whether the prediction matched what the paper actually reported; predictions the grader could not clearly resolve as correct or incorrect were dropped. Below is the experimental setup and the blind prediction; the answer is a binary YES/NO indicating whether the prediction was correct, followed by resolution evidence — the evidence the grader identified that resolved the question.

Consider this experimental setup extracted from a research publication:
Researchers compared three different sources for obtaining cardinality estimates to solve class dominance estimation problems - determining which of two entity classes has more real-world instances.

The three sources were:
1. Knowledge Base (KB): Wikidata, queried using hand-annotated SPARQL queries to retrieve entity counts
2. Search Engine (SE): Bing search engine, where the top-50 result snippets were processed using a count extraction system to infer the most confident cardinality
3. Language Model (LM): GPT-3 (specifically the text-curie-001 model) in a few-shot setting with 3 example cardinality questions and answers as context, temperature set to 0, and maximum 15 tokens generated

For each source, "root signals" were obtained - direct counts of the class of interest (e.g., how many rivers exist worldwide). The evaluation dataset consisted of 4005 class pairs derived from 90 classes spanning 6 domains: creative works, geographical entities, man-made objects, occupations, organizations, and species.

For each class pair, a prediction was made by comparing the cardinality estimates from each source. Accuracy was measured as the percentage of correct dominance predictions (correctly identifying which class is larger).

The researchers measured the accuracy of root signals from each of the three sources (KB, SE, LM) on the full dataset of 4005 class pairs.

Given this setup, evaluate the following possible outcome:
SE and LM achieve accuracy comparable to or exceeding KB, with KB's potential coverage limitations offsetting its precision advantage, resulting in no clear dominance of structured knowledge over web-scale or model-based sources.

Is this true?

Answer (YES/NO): YES